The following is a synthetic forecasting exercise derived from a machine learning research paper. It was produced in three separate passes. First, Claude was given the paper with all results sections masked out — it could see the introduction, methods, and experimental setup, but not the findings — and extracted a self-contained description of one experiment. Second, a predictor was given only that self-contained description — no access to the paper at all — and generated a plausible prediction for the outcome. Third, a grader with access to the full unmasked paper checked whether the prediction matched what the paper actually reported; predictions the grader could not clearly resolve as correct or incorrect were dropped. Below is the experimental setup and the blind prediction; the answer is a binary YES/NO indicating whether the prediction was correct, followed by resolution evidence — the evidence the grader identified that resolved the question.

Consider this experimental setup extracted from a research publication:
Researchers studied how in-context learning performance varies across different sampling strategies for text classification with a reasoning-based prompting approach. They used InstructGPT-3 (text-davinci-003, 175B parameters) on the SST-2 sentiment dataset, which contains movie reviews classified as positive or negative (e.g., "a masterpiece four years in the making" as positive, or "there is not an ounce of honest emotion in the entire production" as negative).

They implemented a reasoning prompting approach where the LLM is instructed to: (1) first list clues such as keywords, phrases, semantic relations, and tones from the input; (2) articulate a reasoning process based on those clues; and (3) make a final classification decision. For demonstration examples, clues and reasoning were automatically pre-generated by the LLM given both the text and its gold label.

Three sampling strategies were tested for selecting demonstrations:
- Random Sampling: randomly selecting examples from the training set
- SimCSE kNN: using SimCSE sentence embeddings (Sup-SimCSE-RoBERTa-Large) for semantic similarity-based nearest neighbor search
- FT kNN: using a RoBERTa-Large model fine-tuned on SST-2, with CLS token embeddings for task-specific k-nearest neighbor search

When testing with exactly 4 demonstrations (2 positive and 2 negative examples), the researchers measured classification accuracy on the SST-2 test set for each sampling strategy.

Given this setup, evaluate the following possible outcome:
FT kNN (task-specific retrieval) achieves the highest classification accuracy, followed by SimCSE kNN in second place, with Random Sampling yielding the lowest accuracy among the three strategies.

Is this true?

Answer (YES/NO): NO